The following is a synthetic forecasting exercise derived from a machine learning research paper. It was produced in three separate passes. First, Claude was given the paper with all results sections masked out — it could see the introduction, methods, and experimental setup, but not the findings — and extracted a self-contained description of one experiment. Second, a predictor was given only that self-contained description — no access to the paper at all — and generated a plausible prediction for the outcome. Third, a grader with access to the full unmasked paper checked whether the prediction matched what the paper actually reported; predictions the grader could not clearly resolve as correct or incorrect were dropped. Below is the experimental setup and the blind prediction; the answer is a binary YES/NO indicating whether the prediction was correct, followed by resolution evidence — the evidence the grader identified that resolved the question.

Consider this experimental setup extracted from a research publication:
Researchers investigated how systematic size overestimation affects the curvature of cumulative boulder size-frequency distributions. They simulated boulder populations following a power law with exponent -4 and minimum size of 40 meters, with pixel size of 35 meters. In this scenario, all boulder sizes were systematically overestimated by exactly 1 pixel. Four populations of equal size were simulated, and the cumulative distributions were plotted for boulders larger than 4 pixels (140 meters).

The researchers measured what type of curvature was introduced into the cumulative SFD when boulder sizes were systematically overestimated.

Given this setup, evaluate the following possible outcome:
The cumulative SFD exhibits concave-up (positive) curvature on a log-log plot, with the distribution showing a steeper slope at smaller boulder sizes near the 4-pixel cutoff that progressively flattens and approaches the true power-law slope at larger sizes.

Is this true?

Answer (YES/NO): YES